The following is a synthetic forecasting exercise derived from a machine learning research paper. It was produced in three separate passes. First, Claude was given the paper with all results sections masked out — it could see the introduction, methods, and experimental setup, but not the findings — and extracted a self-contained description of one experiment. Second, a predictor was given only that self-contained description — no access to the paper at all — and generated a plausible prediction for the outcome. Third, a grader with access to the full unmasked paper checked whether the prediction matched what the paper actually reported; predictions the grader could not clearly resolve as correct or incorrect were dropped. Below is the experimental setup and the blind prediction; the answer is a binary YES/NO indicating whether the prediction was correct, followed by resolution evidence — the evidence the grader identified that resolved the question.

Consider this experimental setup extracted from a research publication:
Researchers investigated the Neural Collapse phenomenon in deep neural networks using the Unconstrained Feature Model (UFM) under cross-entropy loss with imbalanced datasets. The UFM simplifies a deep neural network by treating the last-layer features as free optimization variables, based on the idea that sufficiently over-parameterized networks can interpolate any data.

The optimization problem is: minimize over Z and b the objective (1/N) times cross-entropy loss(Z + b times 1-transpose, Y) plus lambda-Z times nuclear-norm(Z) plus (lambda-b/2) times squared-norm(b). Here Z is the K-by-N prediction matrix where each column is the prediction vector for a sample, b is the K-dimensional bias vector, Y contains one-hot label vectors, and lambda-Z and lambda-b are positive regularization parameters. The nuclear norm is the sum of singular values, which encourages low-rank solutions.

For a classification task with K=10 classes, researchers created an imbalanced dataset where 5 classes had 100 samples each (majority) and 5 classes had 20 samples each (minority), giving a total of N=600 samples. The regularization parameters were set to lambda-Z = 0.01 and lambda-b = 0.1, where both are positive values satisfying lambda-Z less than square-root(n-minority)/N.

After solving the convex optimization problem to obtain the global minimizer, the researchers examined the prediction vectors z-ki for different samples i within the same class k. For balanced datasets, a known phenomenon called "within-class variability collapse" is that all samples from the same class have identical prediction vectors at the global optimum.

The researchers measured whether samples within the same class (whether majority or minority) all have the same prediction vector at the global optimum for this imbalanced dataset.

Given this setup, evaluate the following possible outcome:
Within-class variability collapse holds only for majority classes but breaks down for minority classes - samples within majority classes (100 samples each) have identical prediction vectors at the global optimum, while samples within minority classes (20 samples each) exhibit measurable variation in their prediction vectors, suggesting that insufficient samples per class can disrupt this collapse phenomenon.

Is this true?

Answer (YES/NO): NO